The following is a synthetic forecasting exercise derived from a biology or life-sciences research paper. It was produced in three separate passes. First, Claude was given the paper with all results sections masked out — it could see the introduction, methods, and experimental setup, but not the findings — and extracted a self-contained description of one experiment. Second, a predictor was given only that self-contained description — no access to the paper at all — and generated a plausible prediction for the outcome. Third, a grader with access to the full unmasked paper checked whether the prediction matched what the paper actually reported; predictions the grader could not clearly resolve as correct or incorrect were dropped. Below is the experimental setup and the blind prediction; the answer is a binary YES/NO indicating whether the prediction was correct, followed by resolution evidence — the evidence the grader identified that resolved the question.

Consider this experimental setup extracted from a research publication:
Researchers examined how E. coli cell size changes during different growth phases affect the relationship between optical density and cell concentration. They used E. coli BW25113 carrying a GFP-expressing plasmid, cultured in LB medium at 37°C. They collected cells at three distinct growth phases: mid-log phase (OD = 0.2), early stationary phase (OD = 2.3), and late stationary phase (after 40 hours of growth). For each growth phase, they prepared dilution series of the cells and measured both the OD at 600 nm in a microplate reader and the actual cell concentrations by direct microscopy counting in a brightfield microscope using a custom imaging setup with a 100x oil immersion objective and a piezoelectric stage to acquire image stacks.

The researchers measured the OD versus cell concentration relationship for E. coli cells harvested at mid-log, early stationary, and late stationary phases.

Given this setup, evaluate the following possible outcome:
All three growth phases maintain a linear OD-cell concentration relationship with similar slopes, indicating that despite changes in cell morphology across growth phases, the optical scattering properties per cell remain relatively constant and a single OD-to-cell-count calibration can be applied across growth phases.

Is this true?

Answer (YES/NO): NO